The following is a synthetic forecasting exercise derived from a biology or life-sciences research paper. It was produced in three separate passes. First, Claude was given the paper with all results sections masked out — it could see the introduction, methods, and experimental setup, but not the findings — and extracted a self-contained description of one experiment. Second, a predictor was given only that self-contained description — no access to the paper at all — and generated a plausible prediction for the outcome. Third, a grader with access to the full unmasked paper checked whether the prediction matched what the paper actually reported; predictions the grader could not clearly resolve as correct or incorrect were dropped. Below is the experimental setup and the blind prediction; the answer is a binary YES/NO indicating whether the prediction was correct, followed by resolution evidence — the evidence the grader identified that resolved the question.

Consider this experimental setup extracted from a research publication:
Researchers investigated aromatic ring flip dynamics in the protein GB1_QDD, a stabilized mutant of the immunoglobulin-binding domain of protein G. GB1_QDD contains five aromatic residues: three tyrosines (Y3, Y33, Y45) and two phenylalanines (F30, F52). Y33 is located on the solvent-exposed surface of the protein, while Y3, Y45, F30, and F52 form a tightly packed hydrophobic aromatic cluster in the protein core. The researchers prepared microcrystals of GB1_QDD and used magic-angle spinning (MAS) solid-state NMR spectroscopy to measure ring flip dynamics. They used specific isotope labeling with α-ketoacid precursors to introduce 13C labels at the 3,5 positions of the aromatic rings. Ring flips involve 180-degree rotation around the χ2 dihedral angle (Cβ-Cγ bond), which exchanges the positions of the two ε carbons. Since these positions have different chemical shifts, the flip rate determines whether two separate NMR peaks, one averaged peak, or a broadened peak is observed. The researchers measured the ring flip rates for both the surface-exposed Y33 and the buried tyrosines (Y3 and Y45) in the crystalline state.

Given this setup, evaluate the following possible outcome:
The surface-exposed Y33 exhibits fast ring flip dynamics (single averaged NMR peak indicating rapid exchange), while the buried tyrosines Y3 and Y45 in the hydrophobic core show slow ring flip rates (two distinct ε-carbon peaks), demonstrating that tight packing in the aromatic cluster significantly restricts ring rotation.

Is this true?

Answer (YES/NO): YES